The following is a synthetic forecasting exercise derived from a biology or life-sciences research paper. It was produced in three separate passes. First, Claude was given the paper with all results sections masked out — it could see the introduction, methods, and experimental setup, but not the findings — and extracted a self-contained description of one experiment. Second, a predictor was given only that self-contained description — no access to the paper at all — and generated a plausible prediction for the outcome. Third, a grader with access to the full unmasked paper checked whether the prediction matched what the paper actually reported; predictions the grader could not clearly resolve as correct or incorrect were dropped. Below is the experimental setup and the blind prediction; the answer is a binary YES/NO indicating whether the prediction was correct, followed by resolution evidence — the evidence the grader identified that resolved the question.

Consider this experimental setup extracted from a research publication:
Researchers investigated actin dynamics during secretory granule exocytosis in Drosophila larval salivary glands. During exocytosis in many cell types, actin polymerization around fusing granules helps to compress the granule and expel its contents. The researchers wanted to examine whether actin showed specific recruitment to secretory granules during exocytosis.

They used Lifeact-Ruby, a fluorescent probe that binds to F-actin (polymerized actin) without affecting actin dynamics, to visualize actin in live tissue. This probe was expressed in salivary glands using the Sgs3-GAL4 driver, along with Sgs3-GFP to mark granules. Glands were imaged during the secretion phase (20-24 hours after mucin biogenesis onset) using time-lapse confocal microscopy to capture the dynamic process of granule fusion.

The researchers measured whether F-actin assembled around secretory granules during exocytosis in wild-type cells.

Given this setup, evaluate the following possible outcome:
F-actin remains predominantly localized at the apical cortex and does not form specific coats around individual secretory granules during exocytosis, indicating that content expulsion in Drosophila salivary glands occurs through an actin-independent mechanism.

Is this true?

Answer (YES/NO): NO